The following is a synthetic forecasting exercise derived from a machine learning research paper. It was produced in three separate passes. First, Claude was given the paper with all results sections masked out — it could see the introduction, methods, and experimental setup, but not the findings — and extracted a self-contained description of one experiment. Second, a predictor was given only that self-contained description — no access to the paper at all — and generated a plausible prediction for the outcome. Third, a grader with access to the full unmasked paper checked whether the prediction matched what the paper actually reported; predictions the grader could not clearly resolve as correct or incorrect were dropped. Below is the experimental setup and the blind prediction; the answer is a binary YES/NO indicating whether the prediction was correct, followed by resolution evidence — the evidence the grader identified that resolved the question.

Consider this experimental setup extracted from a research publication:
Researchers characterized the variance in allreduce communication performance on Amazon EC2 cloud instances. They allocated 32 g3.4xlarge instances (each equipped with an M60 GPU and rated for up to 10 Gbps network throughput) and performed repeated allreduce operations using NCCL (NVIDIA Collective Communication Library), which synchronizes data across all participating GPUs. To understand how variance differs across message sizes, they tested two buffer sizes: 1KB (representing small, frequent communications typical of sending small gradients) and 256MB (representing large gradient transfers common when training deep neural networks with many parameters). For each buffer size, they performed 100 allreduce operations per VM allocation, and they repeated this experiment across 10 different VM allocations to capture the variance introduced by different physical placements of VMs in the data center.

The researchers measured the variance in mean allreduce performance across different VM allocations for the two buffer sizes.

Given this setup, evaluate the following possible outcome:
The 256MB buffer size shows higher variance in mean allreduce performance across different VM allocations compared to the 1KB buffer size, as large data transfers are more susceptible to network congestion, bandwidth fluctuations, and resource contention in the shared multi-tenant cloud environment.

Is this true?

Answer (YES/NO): YES